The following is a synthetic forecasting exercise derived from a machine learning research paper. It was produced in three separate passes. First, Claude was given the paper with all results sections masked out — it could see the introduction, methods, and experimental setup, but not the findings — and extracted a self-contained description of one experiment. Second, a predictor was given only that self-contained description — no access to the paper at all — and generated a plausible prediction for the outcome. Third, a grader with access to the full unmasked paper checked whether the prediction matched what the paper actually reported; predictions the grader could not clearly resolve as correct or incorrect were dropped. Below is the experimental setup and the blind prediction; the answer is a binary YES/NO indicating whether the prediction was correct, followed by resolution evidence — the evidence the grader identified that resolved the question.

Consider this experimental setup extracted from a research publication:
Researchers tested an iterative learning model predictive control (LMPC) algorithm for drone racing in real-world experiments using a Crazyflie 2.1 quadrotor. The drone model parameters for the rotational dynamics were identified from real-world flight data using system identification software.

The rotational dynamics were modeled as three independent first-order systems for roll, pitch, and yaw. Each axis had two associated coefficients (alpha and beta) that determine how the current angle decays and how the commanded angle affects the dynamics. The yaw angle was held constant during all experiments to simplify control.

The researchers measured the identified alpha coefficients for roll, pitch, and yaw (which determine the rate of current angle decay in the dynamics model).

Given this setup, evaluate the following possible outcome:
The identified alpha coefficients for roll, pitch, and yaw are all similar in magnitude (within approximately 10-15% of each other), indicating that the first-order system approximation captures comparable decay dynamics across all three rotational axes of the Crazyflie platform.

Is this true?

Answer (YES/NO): NO